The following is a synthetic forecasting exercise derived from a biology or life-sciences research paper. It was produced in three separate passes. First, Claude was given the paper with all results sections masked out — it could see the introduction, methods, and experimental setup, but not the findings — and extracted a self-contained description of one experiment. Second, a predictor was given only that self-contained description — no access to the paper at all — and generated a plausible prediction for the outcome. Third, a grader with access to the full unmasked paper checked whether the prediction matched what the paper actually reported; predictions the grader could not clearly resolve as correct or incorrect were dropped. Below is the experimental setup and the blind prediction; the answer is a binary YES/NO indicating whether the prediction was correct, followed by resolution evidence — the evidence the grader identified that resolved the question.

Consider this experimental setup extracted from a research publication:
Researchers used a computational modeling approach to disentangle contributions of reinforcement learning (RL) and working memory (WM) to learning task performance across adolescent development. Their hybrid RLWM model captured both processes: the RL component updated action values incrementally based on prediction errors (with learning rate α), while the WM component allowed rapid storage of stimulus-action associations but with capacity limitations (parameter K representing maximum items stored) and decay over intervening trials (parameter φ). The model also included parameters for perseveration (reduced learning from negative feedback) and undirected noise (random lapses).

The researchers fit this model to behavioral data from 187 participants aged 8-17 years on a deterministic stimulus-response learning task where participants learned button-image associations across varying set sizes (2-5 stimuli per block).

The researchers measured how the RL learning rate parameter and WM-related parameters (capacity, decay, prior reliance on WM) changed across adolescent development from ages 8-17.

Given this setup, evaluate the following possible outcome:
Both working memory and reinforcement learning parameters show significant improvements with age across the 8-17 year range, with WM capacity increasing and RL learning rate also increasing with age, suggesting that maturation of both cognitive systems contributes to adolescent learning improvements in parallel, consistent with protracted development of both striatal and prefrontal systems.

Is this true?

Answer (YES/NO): NO